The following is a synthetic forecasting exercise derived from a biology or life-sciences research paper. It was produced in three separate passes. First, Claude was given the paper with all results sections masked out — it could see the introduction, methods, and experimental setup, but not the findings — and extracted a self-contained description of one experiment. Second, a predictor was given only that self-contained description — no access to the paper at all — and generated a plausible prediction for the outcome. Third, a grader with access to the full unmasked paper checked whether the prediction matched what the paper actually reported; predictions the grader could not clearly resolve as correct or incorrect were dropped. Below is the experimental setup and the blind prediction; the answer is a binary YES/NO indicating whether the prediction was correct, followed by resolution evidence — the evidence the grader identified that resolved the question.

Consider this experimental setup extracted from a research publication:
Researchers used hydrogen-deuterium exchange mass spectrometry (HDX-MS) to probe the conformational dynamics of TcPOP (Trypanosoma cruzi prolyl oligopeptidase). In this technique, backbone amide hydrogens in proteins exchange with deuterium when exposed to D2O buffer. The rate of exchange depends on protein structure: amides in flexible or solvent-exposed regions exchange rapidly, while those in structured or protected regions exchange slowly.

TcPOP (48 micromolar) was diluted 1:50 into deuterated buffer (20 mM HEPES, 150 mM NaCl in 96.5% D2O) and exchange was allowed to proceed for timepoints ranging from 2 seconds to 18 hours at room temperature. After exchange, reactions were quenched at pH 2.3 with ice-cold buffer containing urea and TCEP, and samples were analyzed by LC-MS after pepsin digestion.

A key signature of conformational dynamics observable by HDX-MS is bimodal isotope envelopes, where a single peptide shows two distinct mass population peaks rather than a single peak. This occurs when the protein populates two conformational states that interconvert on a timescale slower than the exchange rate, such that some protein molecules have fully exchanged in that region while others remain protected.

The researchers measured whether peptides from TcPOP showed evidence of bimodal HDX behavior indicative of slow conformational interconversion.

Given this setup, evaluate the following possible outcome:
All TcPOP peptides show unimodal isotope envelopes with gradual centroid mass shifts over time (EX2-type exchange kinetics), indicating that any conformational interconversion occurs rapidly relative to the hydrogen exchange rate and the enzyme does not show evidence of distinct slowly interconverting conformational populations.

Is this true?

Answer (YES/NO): NO